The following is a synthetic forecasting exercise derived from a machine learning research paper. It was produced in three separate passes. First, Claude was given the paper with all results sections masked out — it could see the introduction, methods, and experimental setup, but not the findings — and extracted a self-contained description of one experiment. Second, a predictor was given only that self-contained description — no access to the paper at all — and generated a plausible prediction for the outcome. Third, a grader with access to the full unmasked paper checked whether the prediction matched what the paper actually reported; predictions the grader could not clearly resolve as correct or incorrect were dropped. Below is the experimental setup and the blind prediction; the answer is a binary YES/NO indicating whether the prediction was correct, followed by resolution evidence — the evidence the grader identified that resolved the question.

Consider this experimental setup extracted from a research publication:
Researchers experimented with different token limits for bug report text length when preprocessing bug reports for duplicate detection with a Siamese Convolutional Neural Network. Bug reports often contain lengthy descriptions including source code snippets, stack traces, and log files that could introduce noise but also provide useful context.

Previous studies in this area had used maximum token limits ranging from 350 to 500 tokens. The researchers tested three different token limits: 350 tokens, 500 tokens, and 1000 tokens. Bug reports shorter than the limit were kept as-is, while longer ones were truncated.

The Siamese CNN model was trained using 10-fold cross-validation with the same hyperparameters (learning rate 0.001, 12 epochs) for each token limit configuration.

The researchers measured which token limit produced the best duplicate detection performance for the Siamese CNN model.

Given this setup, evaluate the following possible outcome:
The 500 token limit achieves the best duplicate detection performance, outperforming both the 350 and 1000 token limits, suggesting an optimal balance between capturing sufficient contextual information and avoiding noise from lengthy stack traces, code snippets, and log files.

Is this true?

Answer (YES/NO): YES